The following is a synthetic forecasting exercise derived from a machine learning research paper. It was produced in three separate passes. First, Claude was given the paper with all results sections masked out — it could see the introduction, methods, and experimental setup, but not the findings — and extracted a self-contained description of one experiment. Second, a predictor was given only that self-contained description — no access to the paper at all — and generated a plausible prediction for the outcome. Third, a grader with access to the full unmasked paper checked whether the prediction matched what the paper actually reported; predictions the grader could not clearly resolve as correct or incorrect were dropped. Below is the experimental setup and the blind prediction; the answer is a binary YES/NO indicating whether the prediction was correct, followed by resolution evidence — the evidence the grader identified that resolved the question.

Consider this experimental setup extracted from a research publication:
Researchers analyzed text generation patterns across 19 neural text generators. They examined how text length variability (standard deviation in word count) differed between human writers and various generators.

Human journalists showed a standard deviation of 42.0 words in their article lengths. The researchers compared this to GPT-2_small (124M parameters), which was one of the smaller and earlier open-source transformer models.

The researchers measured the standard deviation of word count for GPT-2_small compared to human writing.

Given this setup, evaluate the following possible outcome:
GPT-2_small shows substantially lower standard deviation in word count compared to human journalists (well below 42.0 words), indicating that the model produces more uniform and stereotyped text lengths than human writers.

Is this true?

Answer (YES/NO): NO